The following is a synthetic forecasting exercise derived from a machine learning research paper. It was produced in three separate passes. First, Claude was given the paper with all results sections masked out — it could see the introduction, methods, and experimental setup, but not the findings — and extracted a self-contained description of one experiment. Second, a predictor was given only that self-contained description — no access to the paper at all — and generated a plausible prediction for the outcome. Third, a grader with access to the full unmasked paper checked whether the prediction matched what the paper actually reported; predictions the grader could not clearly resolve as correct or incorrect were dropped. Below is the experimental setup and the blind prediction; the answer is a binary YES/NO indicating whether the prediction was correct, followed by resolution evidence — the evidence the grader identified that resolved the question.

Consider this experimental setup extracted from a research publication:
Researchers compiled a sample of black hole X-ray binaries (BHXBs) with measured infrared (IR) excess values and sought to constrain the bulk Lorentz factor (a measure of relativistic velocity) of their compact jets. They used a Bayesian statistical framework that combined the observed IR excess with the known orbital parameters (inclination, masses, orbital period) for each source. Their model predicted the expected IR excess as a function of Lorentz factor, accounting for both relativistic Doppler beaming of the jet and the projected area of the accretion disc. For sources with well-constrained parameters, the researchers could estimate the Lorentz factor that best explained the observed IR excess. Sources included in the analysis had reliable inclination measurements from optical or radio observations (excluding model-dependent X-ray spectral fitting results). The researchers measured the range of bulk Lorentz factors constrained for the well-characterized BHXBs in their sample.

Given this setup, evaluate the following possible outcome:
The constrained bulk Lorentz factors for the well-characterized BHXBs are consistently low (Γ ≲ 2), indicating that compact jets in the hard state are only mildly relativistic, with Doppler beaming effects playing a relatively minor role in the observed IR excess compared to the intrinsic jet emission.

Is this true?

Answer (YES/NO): NO